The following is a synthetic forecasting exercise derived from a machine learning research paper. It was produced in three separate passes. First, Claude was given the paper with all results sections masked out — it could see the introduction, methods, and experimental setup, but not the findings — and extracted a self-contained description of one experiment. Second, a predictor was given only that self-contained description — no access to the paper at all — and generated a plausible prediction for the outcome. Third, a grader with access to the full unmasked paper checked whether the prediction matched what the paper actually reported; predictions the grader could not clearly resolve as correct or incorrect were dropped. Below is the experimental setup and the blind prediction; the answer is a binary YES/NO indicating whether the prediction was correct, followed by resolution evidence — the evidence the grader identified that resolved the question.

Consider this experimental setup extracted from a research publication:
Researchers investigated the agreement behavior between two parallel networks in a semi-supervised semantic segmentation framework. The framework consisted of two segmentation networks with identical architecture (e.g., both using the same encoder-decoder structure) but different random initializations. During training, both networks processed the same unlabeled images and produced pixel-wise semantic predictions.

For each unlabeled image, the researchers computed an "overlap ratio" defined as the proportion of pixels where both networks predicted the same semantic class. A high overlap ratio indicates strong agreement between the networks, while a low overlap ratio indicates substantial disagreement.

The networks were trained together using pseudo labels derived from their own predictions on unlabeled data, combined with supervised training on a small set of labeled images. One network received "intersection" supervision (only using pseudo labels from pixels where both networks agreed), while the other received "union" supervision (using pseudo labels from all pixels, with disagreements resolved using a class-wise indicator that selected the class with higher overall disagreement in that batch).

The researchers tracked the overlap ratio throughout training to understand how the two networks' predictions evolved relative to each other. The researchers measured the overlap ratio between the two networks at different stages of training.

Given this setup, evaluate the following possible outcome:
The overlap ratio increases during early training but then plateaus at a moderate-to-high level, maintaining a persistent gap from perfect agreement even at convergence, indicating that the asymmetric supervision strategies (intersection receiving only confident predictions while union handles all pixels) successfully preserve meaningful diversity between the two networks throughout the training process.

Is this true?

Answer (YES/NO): NO